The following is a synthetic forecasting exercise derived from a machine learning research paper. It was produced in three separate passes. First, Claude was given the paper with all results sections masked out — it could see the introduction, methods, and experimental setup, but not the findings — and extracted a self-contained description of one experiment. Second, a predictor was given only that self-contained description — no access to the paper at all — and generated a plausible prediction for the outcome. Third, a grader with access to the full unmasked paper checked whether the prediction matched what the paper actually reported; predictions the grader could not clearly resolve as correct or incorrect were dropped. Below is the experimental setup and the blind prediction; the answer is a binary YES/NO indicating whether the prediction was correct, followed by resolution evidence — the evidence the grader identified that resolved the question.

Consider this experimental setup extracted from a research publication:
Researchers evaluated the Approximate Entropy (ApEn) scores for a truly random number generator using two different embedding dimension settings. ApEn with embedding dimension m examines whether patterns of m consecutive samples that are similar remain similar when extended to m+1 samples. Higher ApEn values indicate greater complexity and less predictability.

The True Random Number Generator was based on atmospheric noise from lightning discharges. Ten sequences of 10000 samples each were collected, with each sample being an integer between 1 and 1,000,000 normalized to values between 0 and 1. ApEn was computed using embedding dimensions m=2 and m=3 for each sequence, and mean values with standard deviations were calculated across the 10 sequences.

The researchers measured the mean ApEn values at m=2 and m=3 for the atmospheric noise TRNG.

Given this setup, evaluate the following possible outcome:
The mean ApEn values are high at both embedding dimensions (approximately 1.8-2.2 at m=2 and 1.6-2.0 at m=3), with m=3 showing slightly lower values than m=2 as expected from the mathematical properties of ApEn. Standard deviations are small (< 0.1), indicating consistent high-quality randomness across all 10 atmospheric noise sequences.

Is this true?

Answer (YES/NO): YES